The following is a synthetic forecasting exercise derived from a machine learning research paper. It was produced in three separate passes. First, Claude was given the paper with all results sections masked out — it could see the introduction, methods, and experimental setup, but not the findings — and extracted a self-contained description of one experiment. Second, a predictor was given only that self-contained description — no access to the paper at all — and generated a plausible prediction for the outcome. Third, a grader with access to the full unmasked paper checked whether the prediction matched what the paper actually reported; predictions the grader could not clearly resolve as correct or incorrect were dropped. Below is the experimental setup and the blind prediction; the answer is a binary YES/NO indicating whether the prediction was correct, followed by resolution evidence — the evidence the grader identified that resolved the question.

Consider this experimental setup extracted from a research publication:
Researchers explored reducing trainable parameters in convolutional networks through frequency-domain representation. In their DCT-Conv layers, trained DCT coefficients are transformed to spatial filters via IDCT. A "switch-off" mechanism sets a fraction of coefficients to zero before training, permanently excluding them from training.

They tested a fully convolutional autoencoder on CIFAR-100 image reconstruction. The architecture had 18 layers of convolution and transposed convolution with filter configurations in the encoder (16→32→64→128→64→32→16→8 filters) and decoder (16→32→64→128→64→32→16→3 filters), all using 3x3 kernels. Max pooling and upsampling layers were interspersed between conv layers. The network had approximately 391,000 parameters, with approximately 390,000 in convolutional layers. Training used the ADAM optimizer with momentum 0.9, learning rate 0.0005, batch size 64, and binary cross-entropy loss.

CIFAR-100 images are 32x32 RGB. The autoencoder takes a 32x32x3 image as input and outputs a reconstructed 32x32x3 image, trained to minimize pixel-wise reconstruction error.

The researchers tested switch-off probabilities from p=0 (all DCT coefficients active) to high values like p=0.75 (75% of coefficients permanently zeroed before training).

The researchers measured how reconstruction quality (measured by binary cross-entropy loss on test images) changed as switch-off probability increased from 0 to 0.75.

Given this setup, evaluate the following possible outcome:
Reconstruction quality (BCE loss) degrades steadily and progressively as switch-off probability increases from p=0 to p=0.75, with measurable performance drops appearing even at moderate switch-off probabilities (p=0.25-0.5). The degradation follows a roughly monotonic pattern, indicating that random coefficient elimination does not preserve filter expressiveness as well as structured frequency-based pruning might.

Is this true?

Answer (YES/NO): NO